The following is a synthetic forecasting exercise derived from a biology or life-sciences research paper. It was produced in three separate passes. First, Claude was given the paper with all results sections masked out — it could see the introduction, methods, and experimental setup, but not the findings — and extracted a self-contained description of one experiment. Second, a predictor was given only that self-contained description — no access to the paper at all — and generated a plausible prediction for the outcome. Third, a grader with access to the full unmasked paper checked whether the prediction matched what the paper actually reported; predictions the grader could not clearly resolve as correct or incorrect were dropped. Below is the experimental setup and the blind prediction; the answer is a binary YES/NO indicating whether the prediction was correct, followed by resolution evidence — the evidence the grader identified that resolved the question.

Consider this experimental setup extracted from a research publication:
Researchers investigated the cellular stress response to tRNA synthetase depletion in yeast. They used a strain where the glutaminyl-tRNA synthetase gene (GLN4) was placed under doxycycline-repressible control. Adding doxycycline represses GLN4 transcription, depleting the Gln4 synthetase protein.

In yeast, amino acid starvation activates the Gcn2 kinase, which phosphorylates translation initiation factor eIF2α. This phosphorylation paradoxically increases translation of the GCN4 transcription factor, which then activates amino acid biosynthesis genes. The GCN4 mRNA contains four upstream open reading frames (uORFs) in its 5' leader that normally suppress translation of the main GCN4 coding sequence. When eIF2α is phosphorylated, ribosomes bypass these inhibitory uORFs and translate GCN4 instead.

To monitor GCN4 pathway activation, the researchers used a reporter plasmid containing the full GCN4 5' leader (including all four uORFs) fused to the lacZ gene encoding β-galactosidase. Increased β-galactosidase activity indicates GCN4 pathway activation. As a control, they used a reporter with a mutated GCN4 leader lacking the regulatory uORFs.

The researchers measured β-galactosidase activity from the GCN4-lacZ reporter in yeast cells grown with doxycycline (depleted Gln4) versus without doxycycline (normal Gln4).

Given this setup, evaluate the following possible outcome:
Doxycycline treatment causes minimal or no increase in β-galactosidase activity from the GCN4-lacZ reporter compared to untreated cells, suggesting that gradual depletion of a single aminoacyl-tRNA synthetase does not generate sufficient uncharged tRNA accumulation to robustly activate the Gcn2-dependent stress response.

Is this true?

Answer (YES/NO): NO